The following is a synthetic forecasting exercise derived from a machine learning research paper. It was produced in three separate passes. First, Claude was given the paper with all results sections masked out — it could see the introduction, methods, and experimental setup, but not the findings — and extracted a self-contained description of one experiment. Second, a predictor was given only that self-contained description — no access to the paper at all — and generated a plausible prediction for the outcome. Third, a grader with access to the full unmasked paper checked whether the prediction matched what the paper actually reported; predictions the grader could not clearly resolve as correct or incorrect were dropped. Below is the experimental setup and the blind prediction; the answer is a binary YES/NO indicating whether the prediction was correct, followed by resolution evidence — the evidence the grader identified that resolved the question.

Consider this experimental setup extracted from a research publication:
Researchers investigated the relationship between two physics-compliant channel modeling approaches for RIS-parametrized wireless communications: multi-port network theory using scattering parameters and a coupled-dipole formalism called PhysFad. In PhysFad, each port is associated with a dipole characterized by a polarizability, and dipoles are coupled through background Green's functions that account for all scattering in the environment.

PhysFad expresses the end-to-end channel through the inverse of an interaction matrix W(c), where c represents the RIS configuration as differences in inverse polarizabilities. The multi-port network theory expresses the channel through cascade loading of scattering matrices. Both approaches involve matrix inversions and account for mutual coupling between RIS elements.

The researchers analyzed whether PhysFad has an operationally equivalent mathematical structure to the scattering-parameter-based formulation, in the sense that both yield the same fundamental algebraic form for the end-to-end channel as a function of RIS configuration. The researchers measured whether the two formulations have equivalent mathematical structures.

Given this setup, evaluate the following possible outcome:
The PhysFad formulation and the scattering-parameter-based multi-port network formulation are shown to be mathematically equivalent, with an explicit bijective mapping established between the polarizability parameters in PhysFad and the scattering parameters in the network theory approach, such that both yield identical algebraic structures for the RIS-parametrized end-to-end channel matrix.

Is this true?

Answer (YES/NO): NO